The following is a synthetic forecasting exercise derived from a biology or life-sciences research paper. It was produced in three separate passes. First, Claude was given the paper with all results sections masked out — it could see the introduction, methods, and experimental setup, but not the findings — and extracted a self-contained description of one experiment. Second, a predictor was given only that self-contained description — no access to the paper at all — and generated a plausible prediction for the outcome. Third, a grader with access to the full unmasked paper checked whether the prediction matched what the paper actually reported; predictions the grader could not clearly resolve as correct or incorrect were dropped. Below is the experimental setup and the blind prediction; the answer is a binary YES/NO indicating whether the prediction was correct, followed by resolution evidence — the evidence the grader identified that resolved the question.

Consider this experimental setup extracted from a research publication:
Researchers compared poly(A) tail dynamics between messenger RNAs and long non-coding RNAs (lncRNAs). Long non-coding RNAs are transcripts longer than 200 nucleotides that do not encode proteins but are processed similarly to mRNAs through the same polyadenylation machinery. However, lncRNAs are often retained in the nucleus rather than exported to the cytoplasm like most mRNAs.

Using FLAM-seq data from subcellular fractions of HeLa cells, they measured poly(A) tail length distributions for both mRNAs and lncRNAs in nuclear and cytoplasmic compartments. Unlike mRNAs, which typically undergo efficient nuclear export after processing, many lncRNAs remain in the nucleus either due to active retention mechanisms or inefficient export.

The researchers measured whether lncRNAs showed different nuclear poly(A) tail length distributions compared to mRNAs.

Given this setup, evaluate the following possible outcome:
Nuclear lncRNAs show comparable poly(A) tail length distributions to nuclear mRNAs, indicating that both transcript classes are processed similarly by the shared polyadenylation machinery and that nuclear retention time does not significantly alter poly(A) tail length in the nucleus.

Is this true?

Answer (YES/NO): NO